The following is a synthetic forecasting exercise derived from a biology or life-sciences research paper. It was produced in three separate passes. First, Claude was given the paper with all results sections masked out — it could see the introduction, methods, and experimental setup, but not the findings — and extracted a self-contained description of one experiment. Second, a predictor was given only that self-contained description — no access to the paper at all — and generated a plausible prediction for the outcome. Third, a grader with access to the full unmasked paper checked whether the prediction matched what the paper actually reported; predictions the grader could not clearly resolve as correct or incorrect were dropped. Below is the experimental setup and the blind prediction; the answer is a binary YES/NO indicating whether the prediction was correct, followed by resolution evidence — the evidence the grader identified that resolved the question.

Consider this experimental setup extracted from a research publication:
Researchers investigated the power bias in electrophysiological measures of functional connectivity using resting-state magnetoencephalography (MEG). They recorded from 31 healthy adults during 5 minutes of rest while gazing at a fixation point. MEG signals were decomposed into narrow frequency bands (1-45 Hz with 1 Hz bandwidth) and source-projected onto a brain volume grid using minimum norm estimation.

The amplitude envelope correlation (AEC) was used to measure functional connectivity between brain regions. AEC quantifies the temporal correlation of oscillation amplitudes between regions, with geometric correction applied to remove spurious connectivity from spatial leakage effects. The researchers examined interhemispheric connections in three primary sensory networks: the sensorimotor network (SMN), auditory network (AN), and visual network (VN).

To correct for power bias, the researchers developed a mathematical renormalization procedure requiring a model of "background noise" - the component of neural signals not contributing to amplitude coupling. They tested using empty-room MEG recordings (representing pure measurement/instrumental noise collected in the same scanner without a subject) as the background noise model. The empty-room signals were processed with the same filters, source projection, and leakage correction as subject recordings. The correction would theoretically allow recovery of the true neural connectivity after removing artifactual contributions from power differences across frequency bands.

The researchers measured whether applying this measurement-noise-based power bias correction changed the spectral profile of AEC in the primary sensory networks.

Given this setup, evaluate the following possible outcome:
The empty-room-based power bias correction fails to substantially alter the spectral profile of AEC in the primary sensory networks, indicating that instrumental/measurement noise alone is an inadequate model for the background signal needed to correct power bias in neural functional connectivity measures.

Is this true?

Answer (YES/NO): NO